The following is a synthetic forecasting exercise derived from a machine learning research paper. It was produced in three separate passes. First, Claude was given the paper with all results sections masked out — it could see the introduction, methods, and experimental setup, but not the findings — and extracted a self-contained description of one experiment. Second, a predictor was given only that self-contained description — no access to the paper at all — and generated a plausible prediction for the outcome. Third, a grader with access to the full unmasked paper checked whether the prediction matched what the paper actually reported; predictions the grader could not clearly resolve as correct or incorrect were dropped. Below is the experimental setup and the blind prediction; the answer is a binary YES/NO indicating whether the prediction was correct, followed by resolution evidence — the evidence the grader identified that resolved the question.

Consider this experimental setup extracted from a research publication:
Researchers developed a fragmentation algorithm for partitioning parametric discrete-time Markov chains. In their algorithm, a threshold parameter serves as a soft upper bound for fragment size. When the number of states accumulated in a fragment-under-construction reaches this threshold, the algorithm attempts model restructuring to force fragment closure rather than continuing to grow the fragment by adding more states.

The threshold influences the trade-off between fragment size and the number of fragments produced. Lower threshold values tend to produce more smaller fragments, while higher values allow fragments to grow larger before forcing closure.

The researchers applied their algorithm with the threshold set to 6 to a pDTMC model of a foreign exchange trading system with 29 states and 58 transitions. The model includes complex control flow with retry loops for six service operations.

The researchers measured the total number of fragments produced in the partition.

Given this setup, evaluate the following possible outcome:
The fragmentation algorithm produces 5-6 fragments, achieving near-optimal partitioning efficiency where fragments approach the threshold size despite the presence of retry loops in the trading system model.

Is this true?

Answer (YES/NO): NO